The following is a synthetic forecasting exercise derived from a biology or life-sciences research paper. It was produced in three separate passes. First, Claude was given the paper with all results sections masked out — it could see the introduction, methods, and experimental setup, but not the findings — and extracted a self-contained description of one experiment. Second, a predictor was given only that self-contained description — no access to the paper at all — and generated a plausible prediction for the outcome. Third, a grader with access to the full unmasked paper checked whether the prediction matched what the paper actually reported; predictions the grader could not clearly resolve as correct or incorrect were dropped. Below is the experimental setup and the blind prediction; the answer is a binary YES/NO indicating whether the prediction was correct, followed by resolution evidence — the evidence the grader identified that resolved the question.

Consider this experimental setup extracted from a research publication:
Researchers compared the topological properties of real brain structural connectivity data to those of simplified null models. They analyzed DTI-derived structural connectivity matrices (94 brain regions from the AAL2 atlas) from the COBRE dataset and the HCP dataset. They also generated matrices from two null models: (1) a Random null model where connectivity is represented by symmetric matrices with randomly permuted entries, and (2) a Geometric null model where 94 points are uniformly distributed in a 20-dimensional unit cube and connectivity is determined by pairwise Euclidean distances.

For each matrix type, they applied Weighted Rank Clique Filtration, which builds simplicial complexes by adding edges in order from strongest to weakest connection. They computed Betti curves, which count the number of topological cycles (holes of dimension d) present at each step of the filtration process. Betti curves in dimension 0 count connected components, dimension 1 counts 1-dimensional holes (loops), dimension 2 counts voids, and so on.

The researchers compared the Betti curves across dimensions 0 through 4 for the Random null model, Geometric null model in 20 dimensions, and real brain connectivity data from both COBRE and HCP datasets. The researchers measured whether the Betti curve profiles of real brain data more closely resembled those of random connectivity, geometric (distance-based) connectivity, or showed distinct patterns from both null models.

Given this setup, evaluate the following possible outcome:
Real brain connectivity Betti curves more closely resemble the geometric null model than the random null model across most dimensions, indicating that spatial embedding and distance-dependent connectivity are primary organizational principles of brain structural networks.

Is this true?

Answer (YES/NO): NO